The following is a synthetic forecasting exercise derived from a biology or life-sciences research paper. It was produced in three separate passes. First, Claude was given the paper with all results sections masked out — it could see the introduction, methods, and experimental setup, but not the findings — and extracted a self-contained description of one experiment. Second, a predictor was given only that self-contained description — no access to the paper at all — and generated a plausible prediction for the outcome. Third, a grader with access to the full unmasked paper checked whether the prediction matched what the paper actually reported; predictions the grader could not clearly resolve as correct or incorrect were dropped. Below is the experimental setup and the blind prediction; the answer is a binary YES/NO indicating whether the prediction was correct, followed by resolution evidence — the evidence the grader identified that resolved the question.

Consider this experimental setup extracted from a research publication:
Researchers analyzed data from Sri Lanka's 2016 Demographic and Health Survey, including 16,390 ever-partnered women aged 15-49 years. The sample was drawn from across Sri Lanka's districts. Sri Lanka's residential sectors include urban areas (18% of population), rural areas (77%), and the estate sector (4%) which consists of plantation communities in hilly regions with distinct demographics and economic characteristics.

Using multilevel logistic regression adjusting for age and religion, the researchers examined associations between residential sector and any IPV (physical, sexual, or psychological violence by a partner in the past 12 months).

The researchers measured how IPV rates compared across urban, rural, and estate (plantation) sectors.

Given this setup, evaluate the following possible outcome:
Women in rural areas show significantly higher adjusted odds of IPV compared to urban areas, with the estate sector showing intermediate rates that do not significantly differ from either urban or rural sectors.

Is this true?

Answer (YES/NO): NO